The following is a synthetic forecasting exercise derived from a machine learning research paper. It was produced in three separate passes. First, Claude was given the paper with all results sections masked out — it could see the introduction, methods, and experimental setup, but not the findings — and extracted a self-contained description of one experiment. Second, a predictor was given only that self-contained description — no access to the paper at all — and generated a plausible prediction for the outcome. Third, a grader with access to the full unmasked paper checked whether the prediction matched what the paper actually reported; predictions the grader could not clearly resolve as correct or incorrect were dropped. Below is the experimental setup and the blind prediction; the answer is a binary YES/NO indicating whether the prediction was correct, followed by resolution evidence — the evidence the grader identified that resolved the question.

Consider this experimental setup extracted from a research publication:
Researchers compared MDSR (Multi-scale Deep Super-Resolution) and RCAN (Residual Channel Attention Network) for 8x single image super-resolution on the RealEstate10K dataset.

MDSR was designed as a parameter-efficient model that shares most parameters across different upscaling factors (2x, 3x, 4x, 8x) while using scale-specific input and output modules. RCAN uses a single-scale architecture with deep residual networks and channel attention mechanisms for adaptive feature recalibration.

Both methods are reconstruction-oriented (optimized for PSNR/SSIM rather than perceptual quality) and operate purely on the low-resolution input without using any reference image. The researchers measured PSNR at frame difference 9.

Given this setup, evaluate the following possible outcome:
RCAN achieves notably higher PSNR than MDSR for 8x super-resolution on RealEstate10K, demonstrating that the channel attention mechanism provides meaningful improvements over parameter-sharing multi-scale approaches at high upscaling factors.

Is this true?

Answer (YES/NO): YES